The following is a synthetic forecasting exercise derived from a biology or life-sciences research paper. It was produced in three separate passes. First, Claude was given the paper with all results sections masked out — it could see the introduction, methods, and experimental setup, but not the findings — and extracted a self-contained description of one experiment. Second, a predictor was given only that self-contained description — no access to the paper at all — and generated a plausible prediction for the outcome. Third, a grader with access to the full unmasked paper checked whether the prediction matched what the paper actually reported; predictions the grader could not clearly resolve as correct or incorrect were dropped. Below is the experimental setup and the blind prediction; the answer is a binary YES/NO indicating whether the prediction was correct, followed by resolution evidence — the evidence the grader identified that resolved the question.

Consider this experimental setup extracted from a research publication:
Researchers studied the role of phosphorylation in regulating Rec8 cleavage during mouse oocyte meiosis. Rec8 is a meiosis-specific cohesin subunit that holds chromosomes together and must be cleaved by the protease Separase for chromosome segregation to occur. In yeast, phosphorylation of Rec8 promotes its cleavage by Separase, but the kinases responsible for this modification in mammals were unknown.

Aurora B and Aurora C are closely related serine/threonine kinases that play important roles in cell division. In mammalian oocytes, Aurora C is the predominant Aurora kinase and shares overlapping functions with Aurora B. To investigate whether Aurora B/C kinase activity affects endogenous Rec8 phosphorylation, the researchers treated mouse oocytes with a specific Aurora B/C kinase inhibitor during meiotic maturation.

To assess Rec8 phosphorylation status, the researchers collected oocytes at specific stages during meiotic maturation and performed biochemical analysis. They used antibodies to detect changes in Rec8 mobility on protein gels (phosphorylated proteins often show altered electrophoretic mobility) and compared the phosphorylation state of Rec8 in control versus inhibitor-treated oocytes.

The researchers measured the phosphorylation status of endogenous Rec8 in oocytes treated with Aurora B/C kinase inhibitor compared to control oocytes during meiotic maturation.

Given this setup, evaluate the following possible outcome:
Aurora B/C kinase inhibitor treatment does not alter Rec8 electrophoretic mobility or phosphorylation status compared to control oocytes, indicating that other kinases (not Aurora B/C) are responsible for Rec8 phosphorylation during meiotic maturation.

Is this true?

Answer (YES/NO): NO